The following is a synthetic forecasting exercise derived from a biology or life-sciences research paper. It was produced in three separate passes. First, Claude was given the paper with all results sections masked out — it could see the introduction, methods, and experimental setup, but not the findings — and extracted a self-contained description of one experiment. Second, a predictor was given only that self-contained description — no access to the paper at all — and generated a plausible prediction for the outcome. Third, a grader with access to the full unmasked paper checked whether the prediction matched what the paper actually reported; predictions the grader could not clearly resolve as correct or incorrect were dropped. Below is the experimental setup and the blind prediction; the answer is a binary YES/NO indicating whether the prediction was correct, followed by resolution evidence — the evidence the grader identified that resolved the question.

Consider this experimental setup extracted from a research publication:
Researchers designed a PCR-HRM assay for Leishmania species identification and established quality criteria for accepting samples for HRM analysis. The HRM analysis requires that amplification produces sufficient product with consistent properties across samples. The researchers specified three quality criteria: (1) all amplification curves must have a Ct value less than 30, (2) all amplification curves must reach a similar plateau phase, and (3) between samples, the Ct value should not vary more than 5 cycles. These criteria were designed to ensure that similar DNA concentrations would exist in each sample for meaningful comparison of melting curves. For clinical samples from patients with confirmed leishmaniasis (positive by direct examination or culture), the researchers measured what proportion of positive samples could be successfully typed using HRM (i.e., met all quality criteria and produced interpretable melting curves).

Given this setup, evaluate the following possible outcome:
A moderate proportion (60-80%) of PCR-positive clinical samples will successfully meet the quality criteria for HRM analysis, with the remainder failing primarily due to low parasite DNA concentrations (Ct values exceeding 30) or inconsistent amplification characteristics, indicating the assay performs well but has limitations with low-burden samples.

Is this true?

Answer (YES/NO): NO